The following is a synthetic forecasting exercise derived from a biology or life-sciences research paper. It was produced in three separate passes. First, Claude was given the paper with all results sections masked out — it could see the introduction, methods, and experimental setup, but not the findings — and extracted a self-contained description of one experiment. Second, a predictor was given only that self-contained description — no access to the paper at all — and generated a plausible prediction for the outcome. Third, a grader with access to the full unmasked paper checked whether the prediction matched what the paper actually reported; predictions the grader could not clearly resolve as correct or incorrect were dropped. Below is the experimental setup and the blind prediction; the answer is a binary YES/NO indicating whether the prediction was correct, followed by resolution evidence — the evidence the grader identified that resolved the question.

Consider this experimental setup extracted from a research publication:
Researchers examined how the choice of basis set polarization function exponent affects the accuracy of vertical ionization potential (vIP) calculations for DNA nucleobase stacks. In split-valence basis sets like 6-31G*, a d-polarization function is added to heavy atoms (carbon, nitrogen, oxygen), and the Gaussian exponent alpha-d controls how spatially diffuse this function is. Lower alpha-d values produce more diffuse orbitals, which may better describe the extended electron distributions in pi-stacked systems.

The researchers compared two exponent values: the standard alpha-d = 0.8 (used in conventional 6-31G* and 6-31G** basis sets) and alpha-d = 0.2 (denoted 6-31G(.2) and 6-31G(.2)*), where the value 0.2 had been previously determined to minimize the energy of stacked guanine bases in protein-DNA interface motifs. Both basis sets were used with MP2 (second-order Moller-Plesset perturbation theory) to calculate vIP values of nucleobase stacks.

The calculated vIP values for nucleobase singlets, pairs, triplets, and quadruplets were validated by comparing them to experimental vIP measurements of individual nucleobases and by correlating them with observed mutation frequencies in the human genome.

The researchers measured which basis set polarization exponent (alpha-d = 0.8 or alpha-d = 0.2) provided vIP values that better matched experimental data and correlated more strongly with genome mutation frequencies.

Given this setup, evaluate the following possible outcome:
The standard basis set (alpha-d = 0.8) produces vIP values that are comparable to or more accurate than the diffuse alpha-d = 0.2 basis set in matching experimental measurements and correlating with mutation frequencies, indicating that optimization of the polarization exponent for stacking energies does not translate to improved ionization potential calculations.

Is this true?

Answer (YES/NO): YES